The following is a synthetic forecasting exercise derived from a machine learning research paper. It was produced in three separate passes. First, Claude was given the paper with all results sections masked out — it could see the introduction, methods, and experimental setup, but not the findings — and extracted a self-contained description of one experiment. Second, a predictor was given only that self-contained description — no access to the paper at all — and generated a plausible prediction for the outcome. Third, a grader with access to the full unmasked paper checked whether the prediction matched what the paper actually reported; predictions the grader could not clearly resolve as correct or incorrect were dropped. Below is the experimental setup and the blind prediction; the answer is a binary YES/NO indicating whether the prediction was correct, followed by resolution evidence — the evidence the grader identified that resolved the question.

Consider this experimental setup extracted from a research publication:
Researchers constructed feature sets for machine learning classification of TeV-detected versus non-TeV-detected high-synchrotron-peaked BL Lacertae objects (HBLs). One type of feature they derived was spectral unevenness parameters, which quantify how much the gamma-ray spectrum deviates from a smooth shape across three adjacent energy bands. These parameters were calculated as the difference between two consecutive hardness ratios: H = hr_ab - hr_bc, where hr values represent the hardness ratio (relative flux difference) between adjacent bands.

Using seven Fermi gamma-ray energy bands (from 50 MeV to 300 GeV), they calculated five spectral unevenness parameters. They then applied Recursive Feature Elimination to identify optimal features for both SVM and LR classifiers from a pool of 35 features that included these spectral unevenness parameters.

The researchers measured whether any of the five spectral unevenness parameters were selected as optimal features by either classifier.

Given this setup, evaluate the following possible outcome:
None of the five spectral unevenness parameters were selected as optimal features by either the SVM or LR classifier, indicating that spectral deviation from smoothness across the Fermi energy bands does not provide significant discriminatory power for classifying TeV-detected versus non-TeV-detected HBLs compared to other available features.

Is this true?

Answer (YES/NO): YES